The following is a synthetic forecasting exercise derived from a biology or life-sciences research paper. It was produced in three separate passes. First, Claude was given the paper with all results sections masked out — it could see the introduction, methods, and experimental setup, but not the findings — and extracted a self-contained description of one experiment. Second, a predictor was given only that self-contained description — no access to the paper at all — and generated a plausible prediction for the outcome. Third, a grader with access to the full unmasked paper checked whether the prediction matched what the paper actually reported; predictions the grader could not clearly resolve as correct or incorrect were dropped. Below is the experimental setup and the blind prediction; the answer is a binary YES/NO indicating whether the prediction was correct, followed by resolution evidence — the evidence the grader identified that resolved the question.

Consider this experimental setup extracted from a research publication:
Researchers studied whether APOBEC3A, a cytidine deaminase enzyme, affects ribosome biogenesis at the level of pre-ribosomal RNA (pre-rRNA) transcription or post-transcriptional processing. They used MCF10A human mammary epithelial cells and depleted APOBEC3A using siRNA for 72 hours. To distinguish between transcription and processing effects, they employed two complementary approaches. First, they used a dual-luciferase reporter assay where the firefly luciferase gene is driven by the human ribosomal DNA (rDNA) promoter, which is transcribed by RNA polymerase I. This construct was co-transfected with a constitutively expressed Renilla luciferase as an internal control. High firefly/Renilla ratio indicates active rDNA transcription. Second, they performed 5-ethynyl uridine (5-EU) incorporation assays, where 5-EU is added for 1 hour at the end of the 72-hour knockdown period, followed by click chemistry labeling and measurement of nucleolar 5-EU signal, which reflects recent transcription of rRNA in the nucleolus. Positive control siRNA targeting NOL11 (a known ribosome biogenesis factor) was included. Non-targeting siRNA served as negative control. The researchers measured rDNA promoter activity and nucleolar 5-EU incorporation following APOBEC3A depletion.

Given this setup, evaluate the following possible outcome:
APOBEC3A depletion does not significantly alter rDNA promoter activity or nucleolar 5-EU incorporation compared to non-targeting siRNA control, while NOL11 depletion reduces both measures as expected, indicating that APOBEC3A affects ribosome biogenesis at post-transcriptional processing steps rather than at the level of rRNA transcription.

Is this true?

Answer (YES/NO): NO